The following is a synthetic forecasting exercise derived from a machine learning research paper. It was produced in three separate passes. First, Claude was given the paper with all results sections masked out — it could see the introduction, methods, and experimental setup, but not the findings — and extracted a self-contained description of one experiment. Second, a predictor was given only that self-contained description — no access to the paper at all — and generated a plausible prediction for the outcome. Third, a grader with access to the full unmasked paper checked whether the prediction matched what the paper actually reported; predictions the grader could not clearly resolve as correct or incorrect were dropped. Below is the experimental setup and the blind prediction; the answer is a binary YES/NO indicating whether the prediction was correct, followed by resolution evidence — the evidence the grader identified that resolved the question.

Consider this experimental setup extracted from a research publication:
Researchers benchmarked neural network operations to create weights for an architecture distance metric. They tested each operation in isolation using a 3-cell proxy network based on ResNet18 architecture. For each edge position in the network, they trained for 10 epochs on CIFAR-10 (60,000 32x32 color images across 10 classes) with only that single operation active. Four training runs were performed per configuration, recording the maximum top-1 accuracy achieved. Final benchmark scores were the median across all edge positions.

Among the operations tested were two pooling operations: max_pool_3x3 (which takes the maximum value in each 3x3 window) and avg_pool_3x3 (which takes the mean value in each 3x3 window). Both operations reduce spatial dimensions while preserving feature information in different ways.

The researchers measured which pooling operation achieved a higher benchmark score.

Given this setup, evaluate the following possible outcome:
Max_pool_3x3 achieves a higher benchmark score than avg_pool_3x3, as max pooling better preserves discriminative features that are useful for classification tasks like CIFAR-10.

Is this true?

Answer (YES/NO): YES